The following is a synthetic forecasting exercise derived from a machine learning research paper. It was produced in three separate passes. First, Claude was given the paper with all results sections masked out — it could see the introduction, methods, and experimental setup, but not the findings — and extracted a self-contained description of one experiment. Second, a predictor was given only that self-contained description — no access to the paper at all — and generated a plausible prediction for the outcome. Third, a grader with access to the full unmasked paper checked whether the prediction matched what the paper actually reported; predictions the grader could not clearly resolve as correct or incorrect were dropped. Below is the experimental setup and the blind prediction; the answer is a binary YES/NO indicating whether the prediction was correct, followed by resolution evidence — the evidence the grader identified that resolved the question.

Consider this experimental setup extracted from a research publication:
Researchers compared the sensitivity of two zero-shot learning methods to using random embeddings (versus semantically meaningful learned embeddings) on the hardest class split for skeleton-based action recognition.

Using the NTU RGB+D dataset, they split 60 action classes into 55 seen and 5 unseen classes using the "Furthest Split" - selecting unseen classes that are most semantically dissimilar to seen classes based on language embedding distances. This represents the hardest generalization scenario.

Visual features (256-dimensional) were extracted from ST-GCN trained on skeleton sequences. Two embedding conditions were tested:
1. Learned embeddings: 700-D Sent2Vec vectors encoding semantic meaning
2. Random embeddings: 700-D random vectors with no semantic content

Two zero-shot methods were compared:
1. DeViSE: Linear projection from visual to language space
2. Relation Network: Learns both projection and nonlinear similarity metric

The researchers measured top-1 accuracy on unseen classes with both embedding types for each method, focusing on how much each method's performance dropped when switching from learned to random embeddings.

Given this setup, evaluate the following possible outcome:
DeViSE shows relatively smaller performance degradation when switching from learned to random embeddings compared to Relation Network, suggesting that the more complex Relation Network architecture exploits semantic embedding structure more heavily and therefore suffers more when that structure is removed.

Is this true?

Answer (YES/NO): YES